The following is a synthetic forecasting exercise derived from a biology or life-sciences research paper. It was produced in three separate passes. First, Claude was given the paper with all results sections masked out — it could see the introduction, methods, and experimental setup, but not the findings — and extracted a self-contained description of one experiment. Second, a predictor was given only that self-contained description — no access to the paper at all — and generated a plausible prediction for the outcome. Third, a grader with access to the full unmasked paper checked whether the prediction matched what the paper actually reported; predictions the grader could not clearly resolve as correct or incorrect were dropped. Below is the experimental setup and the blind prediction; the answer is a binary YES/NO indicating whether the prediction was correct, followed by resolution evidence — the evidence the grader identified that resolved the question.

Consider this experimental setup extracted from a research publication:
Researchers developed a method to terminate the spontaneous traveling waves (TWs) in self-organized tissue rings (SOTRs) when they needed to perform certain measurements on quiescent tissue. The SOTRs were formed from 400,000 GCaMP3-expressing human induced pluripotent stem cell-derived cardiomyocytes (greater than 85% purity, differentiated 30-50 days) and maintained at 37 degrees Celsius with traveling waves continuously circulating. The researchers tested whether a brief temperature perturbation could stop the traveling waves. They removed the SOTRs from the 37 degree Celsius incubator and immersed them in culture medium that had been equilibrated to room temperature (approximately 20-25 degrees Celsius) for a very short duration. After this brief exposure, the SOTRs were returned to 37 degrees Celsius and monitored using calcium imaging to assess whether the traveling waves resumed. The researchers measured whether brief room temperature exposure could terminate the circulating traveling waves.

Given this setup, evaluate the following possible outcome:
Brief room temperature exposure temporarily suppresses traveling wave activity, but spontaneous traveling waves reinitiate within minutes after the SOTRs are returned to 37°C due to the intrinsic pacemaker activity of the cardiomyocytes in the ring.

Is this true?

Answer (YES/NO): NO